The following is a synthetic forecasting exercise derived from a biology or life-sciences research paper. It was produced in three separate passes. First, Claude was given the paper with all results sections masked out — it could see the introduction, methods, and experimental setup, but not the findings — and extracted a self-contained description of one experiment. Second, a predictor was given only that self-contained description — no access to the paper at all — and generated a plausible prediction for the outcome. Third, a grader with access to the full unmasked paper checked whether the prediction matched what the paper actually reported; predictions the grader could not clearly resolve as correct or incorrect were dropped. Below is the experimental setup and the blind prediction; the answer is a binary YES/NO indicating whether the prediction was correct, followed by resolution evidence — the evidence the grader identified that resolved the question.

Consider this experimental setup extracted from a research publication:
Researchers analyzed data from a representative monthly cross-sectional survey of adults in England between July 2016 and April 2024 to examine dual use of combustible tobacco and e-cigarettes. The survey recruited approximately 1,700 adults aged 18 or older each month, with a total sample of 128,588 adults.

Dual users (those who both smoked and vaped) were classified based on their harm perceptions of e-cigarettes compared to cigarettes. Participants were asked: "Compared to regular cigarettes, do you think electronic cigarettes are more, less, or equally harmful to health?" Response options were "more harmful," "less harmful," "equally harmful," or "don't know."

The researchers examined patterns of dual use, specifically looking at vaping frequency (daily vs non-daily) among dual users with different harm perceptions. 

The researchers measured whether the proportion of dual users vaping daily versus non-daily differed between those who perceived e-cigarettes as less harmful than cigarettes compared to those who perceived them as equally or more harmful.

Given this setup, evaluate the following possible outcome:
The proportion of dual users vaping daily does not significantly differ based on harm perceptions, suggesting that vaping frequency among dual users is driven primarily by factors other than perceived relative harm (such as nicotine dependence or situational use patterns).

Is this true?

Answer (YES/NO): NO